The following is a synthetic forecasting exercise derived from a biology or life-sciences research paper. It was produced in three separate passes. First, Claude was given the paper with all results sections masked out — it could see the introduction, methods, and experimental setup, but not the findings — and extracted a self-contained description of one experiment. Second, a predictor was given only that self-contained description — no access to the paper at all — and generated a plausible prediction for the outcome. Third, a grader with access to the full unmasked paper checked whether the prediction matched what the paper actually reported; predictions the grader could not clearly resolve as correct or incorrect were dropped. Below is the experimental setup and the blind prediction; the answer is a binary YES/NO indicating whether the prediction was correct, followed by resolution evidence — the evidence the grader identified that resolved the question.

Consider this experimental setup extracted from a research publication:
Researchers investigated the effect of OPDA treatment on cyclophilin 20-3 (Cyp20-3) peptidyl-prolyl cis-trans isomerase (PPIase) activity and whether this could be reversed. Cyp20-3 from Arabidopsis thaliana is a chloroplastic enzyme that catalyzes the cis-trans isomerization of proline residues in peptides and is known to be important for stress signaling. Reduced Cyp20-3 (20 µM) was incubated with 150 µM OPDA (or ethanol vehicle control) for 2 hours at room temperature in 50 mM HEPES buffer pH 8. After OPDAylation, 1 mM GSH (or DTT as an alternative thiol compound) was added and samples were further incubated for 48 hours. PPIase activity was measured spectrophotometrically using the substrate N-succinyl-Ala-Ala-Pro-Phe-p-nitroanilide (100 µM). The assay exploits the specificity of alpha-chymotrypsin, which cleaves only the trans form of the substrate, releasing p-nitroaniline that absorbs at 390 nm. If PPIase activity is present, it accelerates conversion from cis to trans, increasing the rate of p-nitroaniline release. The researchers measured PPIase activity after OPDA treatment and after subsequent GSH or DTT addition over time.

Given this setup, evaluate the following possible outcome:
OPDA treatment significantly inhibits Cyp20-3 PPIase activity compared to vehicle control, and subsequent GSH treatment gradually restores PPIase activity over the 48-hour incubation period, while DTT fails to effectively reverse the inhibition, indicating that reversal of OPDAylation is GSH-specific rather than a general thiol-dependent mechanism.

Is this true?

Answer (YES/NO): NO